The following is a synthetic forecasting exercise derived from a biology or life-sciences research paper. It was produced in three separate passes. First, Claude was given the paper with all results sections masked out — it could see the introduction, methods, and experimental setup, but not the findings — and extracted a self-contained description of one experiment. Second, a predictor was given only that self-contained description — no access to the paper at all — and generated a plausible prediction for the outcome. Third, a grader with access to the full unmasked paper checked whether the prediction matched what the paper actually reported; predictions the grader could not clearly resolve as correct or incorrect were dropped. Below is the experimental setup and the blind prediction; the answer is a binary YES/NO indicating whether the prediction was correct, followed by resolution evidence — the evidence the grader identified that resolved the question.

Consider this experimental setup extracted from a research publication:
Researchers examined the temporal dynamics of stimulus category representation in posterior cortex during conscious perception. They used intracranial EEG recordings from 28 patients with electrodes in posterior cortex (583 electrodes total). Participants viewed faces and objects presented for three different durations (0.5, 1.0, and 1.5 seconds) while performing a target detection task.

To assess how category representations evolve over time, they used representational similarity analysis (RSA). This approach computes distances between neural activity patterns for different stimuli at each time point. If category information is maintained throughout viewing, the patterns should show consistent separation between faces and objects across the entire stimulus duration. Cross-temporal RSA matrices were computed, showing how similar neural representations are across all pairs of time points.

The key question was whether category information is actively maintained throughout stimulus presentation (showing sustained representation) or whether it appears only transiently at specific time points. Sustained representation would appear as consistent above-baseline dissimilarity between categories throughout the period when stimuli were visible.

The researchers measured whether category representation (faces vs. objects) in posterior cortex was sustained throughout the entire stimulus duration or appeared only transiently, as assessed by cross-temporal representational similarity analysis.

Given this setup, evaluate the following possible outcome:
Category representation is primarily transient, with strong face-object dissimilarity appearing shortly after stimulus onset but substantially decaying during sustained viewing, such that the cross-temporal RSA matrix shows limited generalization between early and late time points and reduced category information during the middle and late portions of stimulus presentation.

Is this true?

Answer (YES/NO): NO